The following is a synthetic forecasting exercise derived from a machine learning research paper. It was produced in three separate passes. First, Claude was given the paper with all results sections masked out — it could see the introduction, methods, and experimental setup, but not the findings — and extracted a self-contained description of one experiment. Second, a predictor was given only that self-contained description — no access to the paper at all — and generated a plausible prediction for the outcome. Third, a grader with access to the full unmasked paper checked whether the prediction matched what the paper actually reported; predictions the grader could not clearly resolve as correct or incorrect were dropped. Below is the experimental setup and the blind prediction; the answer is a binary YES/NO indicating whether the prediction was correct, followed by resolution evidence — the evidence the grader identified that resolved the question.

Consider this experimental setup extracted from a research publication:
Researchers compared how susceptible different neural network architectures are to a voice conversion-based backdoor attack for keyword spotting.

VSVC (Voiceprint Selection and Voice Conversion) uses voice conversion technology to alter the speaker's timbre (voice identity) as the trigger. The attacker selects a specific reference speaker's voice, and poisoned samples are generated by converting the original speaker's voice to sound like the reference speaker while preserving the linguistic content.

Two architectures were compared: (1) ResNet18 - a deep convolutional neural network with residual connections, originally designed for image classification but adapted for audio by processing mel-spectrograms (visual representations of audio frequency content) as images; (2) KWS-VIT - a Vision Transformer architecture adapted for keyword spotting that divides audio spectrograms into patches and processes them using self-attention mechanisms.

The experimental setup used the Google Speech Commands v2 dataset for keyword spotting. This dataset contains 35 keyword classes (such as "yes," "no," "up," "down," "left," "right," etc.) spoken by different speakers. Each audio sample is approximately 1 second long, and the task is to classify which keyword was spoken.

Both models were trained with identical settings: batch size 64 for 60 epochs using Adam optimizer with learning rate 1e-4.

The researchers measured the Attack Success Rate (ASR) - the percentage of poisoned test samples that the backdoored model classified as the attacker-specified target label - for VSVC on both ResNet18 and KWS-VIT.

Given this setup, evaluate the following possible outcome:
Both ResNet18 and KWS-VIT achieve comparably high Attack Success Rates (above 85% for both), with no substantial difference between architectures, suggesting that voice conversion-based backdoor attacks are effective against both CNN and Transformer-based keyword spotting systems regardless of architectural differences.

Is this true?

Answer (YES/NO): YES